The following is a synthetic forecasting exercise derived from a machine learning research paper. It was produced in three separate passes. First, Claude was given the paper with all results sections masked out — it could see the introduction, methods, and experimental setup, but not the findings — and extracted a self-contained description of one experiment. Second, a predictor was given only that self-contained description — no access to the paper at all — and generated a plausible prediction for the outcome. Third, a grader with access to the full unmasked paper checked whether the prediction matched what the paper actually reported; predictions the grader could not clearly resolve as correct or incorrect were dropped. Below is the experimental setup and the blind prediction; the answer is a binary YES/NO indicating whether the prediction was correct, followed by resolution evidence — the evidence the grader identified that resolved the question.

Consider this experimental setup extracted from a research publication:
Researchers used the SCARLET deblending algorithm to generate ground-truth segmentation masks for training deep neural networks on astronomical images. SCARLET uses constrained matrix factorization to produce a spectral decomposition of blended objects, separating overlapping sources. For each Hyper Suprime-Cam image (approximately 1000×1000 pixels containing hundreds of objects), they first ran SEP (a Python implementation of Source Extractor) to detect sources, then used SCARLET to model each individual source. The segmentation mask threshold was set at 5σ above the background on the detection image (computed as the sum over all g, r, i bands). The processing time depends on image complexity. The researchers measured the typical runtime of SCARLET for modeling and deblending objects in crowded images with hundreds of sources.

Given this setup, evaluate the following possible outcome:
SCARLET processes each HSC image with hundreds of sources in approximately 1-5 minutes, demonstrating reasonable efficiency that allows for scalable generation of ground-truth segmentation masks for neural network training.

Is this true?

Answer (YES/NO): NO